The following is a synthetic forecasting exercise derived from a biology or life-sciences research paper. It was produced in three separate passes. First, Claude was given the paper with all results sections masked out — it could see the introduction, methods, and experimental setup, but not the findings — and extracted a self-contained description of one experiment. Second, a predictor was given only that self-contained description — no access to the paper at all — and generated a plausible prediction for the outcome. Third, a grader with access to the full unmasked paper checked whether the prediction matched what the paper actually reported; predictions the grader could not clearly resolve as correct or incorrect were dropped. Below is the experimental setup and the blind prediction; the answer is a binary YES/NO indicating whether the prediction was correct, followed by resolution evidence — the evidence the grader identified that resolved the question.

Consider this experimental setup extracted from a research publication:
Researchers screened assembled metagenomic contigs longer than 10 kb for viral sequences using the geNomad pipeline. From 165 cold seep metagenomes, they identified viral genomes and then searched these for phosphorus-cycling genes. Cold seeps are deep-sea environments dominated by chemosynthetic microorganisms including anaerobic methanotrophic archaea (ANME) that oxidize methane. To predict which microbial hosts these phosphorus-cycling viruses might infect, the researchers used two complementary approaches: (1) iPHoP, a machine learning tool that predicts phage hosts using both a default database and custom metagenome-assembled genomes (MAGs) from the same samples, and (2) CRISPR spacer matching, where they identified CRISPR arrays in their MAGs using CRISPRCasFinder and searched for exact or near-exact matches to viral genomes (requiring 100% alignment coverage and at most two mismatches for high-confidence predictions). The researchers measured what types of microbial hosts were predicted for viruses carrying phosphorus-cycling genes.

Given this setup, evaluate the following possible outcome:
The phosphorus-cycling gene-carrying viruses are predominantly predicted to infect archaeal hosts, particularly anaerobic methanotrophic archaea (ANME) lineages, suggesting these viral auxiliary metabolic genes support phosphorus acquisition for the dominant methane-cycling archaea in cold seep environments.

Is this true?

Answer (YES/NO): NO